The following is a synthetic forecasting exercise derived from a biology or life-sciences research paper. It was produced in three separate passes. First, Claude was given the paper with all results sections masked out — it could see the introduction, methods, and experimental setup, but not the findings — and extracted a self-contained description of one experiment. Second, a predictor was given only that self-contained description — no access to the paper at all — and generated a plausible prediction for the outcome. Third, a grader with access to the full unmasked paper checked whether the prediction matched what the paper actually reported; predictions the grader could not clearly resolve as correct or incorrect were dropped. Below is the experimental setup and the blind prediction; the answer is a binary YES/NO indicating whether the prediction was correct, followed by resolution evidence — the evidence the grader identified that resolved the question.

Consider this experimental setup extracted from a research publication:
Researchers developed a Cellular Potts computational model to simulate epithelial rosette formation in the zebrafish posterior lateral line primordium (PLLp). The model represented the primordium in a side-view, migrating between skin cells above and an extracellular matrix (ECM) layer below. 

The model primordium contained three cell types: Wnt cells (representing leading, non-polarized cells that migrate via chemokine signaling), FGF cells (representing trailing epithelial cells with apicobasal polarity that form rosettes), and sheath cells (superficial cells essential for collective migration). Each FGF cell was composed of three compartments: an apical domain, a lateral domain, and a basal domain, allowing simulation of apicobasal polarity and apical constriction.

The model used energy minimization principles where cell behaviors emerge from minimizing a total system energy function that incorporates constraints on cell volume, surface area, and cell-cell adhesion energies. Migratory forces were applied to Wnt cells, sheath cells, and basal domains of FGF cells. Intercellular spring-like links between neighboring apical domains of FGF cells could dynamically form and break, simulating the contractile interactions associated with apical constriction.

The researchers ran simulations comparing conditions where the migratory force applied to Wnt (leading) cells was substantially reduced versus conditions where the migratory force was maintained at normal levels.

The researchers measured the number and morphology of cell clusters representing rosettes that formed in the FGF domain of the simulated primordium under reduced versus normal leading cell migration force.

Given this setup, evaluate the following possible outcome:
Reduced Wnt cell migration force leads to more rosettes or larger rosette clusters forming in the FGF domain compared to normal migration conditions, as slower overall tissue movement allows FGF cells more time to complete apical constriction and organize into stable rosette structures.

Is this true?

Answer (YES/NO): NO